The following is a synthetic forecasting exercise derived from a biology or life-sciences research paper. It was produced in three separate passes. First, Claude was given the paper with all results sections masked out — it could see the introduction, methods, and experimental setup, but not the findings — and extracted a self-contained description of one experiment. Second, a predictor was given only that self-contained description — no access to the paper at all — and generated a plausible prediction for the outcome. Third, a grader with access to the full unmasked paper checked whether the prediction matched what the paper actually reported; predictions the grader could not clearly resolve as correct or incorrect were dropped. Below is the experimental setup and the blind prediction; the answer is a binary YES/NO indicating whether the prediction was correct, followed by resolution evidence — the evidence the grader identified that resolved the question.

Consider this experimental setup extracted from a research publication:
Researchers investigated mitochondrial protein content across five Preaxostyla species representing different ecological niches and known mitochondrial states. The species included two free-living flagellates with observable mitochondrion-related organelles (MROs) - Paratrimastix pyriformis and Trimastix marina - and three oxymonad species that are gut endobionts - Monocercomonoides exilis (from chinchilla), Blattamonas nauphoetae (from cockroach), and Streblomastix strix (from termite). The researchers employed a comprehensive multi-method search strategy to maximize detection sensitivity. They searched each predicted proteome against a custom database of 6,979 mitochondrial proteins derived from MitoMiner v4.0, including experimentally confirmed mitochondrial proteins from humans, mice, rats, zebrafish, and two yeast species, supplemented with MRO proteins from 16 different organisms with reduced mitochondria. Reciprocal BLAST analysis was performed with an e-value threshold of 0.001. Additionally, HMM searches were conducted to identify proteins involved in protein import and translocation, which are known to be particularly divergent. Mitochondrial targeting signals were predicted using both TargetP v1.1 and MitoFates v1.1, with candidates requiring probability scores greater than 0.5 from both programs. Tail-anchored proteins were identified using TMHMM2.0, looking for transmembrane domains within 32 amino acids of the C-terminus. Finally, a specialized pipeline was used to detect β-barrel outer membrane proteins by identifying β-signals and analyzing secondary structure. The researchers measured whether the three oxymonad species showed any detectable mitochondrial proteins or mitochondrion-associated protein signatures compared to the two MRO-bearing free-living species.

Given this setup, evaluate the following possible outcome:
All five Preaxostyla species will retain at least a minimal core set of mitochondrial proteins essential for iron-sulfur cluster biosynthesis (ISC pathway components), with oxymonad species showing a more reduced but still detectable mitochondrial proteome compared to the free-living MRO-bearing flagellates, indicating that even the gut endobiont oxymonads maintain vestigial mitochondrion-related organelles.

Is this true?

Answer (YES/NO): NO